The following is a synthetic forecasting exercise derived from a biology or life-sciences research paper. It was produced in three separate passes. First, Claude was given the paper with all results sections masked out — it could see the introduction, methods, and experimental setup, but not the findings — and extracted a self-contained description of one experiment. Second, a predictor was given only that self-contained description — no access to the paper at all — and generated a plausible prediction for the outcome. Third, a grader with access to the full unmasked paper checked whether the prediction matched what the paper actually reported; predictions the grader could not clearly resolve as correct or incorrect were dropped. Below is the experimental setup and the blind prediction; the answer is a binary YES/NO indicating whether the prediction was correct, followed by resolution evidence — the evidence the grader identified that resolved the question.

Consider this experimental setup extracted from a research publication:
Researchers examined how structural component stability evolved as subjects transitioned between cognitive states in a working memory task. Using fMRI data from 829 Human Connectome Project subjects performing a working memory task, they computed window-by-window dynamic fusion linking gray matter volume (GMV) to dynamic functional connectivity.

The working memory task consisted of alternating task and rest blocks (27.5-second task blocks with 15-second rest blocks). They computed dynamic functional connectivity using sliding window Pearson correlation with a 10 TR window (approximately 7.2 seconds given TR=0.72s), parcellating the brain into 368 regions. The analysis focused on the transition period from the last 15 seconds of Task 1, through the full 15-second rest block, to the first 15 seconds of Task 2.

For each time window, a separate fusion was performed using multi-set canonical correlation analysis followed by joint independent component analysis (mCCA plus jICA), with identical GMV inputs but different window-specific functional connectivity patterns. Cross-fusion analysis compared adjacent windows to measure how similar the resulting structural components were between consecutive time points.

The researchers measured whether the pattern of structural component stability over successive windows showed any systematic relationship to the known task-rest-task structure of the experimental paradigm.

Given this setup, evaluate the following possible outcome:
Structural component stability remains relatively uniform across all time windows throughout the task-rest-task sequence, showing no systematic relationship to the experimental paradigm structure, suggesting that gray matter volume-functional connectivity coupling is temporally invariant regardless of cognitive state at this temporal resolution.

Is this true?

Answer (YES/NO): NO